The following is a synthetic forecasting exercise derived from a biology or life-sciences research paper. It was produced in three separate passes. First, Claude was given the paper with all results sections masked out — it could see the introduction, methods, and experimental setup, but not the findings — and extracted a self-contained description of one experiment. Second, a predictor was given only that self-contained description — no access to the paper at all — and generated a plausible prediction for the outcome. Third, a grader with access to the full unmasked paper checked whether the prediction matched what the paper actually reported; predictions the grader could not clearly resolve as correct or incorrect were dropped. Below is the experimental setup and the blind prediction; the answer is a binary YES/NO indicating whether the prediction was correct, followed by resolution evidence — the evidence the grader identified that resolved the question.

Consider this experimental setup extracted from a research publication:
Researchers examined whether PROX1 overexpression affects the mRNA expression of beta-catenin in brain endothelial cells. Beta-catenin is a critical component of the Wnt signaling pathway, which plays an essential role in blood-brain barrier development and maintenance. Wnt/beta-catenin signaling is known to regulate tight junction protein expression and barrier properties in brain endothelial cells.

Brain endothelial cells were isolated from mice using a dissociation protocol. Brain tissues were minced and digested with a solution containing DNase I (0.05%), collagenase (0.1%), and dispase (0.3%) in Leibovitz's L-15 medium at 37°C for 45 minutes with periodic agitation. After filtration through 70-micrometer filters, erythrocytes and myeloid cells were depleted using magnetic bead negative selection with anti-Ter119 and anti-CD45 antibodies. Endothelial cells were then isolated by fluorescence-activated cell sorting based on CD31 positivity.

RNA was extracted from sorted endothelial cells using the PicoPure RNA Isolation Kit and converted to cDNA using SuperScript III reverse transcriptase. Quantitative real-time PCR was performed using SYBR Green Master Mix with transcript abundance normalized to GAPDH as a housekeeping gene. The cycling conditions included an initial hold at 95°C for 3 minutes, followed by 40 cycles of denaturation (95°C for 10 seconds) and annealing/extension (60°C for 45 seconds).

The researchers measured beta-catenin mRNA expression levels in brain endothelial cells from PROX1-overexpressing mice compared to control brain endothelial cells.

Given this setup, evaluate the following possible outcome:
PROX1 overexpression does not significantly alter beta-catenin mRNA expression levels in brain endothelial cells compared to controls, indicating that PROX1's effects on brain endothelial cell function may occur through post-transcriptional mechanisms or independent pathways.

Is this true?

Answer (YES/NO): NO